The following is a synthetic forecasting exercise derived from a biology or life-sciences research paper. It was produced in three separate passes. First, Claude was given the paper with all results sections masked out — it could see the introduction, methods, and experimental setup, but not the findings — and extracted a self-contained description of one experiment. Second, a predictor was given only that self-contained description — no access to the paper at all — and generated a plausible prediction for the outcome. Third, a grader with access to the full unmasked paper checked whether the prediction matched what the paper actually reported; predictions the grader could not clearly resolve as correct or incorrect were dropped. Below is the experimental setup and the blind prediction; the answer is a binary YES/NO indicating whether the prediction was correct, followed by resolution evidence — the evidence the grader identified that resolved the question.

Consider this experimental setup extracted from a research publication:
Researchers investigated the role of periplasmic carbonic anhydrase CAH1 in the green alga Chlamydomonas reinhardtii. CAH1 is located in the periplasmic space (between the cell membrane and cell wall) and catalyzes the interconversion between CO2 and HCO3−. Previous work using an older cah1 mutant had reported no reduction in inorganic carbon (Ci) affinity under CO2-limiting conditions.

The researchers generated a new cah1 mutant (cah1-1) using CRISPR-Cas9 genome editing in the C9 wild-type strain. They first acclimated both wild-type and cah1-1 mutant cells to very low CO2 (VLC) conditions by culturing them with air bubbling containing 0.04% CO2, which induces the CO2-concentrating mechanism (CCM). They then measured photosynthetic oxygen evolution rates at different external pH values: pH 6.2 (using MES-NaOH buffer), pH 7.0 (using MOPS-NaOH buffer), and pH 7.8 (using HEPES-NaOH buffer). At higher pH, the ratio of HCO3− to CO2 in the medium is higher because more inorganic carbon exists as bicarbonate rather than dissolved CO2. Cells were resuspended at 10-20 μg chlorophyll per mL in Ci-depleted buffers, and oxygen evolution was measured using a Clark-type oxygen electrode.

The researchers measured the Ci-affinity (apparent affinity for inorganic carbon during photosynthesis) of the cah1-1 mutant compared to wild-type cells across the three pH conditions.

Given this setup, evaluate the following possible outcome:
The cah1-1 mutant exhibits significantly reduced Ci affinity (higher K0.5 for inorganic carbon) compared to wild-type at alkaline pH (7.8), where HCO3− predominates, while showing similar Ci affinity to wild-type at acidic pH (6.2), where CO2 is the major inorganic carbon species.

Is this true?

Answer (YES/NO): YES